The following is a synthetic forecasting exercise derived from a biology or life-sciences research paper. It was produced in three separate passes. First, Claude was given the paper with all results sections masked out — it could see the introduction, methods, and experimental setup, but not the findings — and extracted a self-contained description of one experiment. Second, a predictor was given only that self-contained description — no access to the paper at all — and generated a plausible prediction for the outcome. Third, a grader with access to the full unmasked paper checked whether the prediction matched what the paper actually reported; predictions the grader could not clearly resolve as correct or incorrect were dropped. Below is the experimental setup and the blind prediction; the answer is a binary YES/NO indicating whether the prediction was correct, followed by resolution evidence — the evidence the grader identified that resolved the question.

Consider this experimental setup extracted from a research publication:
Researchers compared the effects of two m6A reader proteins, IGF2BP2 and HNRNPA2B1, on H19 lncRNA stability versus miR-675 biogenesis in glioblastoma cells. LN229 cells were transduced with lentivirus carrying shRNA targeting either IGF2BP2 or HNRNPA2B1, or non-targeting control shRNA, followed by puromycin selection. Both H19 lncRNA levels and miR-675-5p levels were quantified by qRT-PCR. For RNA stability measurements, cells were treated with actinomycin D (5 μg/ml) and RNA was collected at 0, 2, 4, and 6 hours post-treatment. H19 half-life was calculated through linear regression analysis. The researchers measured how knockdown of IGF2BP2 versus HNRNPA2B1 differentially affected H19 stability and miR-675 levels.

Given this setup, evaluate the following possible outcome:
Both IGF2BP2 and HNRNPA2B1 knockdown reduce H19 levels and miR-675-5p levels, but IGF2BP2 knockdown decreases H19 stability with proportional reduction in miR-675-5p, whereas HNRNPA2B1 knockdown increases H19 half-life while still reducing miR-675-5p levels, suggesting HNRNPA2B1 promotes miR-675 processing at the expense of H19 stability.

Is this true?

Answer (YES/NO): NO